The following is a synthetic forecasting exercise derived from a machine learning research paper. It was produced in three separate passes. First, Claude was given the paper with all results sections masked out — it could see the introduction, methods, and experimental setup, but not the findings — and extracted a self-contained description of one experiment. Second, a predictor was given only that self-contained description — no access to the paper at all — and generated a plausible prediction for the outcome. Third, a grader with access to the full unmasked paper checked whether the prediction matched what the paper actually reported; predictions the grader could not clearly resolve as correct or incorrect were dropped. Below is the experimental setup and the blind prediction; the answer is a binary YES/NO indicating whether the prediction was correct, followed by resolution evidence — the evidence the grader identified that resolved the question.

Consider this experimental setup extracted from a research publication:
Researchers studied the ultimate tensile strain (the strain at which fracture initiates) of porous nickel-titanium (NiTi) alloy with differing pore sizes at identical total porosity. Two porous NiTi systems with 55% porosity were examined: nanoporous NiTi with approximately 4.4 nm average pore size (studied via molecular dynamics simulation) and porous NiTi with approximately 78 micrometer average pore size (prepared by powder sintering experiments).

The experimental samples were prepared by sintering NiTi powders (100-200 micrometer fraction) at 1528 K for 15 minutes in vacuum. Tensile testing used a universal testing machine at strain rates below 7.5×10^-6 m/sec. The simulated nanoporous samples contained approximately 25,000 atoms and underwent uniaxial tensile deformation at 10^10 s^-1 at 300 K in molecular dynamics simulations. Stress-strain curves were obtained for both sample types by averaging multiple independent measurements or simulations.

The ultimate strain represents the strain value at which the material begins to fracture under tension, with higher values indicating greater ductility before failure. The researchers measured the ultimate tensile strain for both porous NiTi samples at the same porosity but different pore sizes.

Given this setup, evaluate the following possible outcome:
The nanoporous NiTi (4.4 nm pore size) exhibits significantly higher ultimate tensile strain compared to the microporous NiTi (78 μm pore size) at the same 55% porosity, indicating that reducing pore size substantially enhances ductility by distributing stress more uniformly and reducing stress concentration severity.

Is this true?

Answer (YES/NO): YES